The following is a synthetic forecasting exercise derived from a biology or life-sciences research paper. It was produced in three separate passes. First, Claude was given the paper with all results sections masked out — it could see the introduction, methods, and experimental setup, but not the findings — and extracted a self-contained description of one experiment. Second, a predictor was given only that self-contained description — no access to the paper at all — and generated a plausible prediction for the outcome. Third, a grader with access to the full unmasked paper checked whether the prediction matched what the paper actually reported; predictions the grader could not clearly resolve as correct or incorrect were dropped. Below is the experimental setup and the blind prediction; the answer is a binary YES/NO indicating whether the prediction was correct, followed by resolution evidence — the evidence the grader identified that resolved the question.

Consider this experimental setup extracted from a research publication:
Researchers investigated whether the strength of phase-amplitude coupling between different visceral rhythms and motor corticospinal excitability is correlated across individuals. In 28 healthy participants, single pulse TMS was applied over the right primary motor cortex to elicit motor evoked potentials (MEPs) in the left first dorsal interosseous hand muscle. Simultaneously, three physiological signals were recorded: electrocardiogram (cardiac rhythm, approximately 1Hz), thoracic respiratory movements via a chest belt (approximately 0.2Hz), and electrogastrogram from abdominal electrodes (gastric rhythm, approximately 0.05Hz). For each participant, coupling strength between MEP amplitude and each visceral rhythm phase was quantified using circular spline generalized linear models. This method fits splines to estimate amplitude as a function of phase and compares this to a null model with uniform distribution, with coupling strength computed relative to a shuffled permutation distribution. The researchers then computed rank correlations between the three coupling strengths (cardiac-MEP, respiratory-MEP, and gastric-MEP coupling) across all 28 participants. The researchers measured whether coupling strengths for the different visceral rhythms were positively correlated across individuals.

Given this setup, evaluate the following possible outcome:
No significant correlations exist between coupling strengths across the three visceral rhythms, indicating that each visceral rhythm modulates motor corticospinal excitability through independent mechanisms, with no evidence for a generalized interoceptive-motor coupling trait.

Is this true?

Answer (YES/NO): YES